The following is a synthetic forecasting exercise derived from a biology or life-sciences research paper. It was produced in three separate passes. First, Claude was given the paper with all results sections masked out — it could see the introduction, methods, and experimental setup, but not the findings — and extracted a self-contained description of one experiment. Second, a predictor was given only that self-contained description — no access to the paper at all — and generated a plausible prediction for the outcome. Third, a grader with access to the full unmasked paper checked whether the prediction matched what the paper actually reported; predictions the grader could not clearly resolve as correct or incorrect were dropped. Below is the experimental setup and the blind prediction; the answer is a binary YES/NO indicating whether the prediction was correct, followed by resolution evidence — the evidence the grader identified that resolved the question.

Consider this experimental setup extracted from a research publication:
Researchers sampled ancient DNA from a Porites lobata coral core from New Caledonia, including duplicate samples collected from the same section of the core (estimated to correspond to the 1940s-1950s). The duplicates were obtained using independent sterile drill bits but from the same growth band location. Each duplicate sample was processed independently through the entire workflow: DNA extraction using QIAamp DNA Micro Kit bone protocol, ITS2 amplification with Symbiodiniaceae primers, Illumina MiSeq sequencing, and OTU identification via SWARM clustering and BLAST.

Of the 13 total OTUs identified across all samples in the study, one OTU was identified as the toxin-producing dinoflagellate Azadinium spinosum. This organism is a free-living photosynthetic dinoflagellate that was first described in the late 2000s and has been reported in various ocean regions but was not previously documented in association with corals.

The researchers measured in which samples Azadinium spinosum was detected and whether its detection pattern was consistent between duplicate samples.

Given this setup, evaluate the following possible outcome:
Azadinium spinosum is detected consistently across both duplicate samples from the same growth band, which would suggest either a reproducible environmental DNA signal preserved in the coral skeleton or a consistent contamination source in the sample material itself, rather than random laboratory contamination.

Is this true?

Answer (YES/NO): YES